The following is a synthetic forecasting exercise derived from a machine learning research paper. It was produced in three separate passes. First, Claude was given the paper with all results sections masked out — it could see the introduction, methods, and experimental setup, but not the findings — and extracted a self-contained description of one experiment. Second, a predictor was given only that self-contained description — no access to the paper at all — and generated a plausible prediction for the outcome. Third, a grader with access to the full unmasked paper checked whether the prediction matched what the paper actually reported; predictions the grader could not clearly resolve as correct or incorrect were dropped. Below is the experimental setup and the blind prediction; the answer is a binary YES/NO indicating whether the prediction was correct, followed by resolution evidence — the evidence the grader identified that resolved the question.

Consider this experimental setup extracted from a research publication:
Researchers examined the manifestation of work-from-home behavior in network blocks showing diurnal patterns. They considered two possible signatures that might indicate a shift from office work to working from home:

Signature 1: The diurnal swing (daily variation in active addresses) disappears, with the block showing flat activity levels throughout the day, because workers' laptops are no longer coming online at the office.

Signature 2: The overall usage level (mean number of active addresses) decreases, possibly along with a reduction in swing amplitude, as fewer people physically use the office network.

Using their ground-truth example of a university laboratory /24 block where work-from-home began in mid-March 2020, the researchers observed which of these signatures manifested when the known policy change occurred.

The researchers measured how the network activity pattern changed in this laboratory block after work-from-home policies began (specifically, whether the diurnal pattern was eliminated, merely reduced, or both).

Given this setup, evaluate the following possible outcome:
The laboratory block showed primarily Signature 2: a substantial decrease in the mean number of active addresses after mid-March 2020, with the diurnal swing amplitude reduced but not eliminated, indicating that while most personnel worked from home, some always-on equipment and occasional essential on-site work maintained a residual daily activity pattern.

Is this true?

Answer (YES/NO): NO